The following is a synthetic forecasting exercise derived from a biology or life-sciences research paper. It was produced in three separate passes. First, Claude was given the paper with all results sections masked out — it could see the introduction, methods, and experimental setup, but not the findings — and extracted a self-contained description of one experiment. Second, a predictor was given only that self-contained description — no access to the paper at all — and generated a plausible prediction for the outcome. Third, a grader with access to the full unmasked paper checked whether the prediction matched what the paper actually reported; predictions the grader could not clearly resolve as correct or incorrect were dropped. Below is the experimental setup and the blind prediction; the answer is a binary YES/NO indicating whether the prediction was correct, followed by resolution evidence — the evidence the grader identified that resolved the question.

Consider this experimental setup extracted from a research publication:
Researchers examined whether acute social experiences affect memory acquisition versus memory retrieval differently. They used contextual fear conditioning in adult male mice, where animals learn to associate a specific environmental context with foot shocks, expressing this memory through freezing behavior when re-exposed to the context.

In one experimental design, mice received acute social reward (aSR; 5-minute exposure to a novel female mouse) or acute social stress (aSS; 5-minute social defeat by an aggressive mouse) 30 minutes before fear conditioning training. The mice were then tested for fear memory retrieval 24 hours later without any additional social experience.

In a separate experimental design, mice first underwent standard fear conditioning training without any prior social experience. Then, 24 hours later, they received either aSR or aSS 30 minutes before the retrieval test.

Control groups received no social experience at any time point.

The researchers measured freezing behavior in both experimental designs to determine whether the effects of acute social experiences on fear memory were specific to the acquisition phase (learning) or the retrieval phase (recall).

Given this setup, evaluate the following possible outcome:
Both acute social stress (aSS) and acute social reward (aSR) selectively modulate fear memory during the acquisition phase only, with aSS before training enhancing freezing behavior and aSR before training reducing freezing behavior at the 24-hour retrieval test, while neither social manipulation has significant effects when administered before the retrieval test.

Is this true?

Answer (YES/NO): NO